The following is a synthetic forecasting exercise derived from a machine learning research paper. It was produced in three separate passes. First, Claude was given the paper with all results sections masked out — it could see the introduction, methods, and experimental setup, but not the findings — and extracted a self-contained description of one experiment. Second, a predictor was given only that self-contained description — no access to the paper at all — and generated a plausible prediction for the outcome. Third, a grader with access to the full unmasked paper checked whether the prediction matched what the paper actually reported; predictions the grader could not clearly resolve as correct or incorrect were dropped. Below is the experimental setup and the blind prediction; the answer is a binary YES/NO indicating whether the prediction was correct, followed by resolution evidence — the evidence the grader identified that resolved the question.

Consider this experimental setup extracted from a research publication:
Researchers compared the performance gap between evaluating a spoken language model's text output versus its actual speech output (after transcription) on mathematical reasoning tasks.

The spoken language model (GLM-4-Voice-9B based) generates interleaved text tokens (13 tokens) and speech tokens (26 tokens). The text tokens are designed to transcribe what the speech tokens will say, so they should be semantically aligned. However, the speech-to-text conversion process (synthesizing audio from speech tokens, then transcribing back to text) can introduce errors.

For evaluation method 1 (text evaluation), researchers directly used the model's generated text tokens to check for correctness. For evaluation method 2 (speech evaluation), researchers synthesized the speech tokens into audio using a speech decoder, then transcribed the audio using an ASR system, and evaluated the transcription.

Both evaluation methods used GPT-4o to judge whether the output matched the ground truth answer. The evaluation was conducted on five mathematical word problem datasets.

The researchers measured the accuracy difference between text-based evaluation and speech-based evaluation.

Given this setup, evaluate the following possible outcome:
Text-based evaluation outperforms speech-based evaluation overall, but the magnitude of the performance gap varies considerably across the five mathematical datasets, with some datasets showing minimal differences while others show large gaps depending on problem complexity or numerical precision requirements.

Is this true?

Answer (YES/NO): NO